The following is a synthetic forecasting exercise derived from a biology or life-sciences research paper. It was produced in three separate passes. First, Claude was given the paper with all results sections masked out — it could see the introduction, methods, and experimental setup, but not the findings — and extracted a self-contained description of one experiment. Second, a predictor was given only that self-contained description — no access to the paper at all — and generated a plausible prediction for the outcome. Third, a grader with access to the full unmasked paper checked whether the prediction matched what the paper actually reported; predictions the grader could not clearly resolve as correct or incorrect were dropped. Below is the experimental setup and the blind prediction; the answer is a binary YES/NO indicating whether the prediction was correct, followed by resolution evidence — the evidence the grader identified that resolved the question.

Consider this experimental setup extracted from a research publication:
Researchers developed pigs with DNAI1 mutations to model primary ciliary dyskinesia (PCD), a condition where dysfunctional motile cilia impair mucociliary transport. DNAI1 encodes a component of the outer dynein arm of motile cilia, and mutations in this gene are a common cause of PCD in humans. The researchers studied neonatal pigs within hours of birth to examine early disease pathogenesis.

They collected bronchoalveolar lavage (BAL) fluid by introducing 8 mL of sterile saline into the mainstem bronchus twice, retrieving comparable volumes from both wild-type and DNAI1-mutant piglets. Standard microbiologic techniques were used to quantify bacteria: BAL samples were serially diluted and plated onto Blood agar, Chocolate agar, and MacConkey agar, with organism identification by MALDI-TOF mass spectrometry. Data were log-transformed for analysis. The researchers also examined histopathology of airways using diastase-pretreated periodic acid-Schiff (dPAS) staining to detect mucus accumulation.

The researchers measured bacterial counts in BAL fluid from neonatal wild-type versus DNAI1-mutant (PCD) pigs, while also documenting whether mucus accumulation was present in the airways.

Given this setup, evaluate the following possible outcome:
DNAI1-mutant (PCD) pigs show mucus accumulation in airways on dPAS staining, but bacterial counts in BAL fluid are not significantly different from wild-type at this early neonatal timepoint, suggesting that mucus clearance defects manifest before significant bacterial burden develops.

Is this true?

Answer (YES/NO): YES